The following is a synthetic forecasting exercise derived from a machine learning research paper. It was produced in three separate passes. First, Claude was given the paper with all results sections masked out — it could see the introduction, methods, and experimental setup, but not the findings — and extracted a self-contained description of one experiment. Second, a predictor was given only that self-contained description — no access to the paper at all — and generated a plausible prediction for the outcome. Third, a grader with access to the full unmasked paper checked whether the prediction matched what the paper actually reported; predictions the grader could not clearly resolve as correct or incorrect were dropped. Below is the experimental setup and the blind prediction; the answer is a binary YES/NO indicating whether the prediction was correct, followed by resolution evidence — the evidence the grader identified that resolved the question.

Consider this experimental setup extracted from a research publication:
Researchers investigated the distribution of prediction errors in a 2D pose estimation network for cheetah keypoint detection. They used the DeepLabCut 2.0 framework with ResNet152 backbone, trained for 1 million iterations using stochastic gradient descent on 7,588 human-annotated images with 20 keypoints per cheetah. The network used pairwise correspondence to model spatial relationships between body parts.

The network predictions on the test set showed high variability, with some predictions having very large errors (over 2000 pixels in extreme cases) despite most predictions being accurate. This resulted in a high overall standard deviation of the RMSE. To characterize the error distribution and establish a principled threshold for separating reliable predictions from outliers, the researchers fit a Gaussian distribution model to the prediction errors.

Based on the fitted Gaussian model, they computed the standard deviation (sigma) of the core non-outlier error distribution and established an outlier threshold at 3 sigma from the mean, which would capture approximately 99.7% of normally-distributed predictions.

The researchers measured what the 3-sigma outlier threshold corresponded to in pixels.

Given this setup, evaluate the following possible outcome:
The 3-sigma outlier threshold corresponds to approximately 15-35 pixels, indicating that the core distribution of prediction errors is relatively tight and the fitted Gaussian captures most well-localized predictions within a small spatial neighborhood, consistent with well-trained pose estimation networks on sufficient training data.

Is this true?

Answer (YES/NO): YES